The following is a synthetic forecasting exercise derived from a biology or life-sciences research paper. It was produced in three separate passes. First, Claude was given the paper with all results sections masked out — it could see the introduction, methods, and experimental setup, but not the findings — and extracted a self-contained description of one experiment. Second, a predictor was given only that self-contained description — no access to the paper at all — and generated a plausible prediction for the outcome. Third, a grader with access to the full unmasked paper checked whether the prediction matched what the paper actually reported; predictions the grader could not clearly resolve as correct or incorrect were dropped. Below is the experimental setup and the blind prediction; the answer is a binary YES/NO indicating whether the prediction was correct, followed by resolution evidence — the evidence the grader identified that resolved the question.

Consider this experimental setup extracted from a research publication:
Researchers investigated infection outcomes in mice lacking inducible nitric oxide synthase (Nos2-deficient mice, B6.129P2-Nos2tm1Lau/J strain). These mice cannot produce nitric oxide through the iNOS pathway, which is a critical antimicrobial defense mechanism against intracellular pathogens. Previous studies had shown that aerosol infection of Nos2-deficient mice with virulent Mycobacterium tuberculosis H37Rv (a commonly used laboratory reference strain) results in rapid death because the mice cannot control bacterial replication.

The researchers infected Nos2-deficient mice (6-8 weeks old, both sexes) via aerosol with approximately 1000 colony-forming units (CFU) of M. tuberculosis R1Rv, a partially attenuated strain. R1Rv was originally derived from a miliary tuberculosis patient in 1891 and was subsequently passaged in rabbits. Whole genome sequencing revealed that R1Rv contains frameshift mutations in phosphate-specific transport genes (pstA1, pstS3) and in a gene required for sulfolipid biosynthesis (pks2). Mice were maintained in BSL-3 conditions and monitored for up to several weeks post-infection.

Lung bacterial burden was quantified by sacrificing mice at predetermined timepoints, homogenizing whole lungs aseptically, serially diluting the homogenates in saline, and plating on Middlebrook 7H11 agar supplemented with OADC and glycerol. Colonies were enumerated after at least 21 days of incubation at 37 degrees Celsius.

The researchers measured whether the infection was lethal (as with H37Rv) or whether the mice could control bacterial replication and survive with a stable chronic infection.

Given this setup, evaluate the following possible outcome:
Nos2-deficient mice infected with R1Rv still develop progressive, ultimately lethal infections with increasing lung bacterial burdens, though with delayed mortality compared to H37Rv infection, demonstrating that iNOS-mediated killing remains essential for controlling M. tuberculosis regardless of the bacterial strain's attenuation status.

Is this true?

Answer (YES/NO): NO